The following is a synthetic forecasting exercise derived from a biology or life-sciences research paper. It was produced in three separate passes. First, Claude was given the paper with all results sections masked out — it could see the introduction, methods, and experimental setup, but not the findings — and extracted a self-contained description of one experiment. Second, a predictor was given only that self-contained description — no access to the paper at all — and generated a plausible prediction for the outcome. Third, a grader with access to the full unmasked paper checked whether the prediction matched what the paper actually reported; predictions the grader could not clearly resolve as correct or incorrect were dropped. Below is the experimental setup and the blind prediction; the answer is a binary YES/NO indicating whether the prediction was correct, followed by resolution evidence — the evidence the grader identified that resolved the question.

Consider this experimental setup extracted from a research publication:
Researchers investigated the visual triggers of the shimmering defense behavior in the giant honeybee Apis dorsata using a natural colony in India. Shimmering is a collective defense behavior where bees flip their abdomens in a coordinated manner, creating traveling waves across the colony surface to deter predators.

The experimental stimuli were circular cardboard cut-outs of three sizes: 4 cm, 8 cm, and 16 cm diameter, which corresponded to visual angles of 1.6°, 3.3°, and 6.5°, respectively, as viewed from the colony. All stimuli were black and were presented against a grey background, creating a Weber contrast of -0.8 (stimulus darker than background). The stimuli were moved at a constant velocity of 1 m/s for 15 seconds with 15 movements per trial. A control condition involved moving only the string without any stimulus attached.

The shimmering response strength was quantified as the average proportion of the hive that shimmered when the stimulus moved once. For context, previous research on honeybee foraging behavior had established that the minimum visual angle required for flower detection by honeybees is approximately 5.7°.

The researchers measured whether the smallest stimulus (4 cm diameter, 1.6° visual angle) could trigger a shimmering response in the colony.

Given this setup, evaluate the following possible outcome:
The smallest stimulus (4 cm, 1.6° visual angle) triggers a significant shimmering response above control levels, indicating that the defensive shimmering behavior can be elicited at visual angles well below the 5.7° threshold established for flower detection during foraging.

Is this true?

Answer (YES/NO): NO